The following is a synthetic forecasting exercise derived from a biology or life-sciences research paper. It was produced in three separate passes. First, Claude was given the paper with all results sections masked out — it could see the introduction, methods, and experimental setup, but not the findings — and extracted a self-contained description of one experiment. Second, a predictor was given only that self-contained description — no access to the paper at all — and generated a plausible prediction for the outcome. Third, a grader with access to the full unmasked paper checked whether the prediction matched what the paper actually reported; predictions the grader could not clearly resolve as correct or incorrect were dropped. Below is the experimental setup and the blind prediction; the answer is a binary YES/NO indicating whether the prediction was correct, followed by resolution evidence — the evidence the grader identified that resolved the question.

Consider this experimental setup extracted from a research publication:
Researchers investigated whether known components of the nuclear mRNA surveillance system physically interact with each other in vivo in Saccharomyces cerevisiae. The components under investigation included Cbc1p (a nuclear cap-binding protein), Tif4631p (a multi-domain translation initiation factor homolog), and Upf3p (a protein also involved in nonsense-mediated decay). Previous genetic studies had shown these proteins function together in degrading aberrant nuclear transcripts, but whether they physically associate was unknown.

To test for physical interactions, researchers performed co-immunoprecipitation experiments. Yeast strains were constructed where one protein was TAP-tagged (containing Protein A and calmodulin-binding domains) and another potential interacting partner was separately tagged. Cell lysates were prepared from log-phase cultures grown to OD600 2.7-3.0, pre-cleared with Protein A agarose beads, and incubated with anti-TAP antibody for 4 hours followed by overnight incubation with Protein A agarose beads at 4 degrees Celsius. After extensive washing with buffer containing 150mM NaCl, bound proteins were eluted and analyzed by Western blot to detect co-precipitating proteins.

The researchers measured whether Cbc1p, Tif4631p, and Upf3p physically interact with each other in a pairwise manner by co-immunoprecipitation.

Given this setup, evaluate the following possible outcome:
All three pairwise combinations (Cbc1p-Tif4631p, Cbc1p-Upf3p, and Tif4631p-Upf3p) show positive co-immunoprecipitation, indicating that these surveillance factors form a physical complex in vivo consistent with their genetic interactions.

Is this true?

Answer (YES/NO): YES